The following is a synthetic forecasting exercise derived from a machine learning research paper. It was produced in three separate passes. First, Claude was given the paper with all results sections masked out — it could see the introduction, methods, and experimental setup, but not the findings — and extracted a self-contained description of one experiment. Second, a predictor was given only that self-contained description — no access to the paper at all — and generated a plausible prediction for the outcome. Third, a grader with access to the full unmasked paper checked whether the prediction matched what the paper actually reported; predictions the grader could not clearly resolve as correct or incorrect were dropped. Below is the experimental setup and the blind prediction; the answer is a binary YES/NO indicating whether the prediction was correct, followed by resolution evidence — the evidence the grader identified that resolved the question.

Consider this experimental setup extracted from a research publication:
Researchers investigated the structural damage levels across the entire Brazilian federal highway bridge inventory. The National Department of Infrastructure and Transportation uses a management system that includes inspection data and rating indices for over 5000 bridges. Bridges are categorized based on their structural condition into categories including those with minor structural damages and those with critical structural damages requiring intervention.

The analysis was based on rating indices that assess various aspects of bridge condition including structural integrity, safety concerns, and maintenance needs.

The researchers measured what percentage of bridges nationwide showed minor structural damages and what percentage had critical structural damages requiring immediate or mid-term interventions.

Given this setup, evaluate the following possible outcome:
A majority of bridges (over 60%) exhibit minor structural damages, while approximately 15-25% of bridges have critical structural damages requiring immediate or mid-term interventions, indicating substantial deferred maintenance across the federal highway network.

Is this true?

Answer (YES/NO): NO